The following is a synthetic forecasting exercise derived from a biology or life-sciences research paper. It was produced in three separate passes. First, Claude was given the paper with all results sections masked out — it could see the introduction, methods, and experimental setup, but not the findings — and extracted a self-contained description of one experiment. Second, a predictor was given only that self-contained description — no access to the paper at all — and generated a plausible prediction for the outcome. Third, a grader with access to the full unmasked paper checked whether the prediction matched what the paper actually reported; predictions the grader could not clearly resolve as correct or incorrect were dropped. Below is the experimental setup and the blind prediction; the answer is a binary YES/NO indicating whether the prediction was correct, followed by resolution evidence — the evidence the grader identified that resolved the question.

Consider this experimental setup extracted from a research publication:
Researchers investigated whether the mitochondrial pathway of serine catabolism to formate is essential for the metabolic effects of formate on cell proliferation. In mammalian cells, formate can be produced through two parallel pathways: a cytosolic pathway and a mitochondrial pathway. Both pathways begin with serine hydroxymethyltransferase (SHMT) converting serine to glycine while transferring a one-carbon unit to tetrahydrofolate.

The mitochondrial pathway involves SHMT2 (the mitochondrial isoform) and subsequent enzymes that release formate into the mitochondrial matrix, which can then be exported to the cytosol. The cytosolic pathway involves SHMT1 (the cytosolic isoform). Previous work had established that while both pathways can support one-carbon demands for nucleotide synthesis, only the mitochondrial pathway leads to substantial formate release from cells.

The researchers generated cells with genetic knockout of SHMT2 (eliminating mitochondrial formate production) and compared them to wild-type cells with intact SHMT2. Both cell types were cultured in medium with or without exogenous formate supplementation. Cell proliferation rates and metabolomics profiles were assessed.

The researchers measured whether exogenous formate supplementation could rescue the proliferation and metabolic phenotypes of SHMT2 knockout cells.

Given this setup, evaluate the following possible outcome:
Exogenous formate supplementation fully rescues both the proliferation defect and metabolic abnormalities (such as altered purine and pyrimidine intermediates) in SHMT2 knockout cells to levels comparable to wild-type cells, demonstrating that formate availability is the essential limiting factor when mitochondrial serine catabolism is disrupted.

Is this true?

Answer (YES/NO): NO